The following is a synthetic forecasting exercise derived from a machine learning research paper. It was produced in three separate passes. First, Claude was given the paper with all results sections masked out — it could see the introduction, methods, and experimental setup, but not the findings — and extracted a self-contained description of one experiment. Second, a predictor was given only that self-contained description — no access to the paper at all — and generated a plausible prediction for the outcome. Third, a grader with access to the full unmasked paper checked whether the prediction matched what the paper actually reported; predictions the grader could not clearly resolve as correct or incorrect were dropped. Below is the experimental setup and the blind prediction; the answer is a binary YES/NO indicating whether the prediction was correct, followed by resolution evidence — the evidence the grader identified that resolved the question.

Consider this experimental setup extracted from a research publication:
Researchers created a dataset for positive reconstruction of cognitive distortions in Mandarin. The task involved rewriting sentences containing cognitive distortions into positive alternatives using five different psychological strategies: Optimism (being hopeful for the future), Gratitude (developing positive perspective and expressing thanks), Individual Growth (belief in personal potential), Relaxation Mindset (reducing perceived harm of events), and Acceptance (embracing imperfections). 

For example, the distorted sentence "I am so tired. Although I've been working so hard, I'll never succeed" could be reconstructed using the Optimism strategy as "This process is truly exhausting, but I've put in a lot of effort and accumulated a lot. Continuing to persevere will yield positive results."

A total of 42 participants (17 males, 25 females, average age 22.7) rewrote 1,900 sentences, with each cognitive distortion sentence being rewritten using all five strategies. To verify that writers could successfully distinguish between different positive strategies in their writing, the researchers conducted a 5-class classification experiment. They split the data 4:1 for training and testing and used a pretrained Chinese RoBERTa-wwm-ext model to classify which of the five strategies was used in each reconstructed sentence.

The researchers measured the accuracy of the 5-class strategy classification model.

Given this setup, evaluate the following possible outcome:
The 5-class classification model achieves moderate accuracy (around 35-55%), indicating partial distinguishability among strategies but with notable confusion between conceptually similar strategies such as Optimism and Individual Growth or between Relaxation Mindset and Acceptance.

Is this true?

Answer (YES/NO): NO